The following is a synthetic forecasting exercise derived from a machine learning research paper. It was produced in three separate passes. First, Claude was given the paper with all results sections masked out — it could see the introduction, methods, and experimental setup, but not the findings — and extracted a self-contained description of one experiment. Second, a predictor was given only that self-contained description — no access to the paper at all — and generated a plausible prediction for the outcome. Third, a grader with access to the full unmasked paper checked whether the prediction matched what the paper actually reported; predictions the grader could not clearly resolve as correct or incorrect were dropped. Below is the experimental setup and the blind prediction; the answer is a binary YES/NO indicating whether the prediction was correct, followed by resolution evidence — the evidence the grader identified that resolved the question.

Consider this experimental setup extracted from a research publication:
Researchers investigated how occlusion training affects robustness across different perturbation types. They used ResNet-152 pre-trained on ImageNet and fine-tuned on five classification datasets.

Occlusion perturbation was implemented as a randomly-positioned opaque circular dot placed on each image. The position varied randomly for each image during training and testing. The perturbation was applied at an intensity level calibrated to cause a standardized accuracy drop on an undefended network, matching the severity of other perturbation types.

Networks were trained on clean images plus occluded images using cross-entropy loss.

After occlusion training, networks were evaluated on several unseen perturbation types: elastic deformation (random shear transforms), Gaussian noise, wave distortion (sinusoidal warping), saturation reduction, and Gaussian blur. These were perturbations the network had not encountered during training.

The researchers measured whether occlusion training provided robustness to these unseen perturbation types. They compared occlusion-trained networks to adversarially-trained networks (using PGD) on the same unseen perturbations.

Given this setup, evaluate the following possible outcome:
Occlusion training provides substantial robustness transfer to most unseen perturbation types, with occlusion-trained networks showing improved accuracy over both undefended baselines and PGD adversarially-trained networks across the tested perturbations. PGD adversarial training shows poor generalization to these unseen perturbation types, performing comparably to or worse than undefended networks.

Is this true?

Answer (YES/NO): YES